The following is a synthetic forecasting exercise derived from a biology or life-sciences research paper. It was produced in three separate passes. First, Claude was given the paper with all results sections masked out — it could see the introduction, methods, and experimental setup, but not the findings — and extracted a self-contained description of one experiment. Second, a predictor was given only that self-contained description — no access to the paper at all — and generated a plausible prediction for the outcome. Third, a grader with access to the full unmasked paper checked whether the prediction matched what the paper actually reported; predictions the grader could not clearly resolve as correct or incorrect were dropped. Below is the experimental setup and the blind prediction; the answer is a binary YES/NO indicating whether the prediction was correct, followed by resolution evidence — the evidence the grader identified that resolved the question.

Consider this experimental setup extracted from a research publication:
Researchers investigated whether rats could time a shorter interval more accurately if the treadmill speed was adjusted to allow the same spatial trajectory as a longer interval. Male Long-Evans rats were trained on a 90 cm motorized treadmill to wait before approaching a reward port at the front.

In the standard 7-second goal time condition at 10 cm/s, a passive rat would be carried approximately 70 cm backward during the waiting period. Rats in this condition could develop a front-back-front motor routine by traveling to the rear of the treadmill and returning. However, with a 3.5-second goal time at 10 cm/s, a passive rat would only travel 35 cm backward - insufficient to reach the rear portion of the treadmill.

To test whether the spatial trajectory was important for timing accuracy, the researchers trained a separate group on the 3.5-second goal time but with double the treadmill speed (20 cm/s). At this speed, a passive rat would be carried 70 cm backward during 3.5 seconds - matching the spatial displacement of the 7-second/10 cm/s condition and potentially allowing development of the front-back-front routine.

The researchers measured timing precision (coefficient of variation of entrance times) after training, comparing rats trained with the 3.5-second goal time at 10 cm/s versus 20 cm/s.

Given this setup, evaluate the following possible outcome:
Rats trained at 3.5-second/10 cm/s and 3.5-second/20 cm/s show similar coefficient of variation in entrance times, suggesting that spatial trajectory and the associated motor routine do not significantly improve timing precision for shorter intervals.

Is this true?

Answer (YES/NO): NO